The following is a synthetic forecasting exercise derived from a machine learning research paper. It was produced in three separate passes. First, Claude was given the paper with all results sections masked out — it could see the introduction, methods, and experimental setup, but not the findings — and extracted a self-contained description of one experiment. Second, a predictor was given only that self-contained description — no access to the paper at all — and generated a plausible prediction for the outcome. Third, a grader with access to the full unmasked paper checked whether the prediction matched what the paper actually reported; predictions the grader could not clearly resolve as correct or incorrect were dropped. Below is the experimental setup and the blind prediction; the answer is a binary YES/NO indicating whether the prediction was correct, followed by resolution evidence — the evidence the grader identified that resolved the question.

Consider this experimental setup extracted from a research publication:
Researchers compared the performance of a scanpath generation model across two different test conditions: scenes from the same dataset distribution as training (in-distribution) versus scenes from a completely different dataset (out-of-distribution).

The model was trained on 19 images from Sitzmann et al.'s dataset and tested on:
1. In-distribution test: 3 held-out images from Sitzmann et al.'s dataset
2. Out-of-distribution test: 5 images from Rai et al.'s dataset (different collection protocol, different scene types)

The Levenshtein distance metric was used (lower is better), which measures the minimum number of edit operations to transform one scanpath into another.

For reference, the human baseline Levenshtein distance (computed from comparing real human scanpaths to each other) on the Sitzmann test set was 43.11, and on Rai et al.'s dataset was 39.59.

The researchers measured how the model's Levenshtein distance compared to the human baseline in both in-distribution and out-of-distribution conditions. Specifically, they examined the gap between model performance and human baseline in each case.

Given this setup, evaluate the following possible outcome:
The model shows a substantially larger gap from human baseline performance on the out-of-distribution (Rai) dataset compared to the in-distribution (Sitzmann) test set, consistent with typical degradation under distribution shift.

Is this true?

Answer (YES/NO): NO